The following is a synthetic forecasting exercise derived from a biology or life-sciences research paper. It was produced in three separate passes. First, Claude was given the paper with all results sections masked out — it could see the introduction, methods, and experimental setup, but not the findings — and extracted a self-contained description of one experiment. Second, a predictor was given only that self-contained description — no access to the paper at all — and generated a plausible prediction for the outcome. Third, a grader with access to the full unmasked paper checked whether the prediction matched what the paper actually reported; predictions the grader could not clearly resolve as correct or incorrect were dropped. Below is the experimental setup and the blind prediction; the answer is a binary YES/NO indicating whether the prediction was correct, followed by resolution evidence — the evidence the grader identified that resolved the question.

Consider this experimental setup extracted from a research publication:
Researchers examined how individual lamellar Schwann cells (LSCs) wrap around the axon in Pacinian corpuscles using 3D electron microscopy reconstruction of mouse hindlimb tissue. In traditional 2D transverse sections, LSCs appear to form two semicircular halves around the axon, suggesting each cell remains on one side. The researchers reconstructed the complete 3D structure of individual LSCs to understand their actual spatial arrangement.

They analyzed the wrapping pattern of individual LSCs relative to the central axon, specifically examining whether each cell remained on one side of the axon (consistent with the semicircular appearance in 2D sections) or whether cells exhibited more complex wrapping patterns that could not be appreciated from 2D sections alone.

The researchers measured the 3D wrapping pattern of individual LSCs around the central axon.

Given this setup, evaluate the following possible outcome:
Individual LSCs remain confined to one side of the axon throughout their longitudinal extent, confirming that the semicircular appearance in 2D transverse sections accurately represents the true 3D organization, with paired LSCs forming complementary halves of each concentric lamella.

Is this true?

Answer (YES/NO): NO